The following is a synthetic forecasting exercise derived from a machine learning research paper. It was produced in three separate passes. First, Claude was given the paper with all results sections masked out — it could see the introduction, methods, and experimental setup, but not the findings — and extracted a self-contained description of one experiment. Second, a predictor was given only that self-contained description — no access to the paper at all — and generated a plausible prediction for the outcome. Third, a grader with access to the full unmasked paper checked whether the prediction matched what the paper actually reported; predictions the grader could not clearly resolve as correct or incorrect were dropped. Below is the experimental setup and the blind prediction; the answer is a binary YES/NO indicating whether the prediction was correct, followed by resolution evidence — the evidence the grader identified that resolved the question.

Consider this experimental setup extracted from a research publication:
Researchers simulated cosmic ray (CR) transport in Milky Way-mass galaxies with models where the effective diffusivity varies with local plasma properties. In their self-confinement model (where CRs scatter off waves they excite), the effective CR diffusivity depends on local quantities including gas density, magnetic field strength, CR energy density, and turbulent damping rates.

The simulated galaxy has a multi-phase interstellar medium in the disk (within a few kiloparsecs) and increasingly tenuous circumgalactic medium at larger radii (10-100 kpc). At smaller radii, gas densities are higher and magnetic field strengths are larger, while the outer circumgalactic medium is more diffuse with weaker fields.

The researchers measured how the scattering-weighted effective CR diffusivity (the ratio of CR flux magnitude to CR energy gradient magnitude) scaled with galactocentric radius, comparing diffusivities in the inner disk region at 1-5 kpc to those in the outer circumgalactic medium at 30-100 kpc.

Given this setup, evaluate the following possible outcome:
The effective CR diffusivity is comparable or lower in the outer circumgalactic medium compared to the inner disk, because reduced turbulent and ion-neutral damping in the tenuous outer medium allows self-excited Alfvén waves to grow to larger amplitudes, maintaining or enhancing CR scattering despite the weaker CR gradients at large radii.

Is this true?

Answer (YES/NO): NO